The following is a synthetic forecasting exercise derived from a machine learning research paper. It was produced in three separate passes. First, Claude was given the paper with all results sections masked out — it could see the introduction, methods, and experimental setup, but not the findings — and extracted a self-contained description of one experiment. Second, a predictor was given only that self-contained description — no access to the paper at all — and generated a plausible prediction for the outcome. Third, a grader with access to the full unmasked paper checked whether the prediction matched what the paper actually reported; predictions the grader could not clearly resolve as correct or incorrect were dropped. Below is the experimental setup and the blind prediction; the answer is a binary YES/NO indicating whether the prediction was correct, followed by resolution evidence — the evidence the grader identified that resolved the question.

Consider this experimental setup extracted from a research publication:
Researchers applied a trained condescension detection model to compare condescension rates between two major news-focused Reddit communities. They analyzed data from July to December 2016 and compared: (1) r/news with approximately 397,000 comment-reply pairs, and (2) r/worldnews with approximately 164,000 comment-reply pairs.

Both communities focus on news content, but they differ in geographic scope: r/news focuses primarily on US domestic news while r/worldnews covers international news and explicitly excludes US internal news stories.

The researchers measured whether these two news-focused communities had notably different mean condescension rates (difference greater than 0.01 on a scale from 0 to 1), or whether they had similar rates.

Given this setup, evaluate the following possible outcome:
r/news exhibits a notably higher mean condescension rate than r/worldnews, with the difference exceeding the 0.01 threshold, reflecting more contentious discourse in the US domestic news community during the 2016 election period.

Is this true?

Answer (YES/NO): NO